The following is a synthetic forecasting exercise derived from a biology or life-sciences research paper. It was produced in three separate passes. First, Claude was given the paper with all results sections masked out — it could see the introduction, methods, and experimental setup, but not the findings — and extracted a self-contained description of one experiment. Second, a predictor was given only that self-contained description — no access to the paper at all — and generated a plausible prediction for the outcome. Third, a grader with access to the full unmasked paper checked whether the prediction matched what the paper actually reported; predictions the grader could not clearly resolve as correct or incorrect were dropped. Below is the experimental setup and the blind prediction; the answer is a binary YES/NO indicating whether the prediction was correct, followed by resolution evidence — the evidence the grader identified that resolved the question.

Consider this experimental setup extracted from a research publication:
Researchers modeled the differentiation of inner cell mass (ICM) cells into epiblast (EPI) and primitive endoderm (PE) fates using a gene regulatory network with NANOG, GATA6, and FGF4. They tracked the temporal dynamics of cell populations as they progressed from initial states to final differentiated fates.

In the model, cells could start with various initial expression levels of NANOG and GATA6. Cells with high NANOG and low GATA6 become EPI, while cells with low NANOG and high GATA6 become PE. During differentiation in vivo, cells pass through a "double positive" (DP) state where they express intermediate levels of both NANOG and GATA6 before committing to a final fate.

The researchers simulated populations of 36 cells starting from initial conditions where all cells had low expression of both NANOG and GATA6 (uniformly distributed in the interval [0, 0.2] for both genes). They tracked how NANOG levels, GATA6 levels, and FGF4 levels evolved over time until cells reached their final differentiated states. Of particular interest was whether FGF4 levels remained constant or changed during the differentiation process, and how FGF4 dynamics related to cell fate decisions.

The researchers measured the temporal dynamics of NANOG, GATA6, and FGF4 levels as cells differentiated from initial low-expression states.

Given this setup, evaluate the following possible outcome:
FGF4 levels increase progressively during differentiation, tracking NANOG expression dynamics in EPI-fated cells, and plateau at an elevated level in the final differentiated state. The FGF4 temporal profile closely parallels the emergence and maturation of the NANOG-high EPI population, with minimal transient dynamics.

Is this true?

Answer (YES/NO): NO